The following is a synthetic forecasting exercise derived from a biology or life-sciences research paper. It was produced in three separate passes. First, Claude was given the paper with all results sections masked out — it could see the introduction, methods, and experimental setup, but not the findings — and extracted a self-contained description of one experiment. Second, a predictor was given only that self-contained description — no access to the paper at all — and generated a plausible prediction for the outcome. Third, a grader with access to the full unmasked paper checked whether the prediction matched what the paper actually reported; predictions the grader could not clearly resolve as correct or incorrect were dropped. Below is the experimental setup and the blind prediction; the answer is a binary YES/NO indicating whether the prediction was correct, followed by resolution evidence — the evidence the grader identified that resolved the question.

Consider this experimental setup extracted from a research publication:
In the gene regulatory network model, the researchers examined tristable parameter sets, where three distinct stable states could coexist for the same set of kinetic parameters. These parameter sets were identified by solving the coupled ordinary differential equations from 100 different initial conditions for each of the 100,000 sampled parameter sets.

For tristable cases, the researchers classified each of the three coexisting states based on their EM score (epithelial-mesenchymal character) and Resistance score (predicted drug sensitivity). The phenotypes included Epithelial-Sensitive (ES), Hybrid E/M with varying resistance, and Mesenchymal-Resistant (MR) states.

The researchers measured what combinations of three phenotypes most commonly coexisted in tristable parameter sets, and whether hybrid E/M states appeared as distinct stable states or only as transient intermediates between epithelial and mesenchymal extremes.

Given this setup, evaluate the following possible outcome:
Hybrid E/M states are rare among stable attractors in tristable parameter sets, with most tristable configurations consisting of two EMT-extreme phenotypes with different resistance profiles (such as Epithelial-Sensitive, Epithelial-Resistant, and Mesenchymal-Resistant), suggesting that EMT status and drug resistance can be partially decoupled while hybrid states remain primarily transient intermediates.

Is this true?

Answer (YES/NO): NO